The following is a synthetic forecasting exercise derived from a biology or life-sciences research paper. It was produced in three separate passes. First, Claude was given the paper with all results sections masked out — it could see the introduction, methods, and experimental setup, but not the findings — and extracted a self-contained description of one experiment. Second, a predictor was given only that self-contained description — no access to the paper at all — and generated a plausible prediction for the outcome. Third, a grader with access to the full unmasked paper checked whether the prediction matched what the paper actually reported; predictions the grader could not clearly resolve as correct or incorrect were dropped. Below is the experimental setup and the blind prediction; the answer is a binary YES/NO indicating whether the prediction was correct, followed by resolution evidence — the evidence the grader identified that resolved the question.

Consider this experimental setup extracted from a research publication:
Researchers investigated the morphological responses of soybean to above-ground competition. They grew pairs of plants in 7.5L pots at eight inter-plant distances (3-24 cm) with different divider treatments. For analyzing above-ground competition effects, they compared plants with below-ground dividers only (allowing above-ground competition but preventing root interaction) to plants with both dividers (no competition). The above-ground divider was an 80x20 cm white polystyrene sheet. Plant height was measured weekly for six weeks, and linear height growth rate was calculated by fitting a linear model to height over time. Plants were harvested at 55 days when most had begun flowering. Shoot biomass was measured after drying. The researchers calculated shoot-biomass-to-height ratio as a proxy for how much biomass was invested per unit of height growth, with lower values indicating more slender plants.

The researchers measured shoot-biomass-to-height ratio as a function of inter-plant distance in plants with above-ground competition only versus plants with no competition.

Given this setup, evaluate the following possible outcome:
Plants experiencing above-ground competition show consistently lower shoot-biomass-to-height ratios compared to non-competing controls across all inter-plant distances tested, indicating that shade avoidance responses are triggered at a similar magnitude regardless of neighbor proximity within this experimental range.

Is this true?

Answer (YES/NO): NO